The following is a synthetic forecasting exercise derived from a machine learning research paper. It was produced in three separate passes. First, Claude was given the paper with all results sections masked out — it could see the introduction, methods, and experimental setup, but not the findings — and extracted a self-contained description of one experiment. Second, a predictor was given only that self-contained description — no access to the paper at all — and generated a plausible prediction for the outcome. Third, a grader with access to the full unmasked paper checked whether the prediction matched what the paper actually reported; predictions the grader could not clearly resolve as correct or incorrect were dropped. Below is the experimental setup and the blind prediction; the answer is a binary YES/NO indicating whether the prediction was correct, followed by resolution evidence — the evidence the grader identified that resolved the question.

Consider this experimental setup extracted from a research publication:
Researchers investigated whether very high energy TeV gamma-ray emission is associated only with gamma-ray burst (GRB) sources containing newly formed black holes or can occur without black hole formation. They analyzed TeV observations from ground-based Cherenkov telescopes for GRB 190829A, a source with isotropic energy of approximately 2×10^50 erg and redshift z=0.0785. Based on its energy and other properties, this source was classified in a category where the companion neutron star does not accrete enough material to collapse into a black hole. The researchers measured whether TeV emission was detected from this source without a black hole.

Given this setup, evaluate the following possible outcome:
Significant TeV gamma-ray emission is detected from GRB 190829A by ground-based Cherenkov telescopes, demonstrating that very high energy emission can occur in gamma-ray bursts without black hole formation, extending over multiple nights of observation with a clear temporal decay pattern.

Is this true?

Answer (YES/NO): YES